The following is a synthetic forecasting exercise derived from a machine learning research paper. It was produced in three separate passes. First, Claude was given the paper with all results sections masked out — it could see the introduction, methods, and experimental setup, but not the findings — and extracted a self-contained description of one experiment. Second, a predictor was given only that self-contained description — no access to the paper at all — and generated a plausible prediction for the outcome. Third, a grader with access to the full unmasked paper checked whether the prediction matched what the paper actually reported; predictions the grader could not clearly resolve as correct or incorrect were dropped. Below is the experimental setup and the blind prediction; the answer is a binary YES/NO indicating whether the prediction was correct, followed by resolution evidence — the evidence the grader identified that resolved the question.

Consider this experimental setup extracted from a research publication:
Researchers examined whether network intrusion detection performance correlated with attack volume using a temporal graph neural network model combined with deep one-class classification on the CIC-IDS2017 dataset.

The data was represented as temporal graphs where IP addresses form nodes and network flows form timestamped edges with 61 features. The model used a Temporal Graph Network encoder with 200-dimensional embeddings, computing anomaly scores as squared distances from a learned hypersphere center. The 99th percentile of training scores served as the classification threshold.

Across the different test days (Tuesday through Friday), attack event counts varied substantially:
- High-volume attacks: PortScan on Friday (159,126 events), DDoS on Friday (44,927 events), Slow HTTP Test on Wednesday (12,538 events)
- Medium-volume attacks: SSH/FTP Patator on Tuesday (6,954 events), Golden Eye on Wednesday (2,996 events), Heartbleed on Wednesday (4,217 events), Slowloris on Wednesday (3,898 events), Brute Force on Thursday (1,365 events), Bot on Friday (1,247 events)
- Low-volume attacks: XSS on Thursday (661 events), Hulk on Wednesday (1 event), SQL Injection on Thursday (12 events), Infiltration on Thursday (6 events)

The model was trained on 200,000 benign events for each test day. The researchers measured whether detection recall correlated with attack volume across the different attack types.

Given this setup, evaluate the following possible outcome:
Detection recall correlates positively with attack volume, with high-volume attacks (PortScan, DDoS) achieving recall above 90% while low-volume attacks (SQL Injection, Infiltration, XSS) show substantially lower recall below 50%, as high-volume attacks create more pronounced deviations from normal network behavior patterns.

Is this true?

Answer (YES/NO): NO